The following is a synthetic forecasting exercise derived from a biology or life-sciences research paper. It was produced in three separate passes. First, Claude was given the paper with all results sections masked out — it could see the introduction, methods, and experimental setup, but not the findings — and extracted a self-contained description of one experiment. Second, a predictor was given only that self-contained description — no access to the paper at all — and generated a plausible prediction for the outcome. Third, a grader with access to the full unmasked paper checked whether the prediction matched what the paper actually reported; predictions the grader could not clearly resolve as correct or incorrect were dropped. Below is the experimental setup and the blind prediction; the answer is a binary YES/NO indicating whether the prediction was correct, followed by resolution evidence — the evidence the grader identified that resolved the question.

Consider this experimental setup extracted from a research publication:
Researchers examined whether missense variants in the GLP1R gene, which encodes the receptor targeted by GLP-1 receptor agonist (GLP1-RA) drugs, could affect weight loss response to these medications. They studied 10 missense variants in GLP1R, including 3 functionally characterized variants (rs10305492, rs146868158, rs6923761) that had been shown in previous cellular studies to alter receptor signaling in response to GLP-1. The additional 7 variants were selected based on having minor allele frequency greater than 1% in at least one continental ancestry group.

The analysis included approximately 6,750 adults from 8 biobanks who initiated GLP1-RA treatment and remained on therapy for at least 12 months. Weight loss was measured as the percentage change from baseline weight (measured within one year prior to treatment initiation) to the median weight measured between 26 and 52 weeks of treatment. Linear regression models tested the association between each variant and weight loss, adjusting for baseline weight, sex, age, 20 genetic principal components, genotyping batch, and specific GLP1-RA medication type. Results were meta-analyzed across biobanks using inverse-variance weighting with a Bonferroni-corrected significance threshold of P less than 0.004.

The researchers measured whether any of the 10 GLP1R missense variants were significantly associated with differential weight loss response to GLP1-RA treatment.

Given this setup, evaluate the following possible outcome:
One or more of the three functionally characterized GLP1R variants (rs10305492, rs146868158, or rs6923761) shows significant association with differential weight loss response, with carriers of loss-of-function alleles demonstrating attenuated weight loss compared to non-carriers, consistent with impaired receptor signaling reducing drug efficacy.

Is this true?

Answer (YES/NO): NO